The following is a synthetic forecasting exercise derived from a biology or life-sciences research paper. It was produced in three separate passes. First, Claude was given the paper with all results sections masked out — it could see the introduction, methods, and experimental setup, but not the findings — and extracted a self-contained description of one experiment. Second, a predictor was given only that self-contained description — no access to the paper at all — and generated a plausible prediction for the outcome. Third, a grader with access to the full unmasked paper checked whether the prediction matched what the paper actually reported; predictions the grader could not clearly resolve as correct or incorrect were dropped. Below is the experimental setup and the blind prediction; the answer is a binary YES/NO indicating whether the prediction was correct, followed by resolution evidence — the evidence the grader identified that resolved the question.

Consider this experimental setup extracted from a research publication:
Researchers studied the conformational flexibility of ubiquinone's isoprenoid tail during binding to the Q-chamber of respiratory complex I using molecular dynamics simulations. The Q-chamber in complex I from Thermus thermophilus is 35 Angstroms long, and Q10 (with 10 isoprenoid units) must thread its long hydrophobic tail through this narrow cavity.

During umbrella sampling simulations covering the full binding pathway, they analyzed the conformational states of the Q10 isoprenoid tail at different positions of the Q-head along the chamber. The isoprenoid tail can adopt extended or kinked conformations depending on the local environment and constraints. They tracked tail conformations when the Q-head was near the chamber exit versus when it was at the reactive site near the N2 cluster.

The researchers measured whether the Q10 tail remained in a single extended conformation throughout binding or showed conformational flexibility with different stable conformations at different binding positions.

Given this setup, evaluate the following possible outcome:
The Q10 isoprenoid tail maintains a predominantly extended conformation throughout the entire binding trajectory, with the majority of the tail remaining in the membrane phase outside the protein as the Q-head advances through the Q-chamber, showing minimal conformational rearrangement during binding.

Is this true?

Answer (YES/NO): NO